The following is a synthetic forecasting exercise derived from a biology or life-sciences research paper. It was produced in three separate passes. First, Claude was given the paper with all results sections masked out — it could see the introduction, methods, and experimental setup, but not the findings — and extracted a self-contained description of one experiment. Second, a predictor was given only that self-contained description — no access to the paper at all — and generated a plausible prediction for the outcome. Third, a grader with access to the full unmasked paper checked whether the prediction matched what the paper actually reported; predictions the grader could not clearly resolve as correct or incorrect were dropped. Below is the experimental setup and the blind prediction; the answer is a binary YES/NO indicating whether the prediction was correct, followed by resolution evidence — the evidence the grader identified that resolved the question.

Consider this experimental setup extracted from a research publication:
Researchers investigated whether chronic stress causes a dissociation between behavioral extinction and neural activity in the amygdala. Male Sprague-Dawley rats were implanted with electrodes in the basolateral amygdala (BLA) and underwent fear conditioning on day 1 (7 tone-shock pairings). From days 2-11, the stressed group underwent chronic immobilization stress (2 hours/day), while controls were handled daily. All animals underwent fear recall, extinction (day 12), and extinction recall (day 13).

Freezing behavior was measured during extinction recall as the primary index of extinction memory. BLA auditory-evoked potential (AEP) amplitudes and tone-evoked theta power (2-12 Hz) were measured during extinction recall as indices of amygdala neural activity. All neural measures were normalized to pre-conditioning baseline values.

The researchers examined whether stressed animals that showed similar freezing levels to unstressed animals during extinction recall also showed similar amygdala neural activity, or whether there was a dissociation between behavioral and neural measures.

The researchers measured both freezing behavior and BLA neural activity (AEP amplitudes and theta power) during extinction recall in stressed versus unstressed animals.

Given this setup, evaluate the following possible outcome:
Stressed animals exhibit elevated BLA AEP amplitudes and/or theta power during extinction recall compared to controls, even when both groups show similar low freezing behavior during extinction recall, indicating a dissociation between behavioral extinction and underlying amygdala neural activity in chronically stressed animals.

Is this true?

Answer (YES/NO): YES